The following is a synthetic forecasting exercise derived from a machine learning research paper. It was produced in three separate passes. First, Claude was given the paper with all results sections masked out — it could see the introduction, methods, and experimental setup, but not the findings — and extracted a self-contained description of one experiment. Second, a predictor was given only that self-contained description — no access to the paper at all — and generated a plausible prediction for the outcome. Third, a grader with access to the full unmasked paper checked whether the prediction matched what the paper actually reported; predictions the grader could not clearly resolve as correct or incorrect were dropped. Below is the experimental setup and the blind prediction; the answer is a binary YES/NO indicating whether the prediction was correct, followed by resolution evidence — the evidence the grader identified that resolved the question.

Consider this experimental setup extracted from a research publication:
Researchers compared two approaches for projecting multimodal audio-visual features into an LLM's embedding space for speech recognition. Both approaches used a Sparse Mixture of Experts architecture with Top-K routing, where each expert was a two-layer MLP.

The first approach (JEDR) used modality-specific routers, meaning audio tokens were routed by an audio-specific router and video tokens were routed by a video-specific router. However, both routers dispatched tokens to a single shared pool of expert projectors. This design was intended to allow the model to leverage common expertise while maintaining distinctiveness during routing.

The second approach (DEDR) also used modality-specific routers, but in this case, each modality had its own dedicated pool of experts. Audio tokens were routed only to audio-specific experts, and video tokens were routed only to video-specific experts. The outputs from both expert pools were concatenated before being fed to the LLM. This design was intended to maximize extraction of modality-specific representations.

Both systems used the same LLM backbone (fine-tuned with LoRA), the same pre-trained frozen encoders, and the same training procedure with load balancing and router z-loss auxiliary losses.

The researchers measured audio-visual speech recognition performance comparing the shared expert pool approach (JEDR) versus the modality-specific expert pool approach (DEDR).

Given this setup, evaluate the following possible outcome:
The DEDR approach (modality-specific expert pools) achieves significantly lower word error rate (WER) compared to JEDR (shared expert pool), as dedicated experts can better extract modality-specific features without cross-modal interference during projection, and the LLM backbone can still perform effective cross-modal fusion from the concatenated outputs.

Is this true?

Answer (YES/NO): YES